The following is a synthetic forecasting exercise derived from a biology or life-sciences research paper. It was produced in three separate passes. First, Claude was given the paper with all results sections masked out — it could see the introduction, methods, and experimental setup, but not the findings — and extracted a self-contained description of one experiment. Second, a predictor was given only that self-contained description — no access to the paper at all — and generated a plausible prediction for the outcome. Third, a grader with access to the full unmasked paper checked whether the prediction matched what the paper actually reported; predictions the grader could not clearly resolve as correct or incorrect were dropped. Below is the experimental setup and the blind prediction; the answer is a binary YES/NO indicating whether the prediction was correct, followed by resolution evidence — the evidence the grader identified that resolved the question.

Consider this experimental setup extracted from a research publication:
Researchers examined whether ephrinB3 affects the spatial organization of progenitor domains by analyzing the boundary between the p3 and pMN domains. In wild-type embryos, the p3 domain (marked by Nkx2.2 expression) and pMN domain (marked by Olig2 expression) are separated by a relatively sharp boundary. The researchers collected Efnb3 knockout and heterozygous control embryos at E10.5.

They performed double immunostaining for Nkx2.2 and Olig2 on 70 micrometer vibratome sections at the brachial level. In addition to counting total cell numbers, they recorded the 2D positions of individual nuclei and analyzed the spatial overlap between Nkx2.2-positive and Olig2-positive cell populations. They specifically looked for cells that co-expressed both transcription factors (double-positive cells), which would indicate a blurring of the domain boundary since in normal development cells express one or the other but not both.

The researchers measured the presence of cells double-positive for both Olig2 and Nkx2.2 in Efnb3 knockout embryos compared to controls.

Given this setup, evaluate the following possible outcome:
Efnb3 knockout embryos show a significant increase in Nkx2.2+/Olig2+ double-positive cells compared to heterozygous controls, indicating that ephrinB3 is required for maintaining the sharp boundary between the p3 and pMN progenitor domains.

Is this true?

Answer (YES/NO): NO